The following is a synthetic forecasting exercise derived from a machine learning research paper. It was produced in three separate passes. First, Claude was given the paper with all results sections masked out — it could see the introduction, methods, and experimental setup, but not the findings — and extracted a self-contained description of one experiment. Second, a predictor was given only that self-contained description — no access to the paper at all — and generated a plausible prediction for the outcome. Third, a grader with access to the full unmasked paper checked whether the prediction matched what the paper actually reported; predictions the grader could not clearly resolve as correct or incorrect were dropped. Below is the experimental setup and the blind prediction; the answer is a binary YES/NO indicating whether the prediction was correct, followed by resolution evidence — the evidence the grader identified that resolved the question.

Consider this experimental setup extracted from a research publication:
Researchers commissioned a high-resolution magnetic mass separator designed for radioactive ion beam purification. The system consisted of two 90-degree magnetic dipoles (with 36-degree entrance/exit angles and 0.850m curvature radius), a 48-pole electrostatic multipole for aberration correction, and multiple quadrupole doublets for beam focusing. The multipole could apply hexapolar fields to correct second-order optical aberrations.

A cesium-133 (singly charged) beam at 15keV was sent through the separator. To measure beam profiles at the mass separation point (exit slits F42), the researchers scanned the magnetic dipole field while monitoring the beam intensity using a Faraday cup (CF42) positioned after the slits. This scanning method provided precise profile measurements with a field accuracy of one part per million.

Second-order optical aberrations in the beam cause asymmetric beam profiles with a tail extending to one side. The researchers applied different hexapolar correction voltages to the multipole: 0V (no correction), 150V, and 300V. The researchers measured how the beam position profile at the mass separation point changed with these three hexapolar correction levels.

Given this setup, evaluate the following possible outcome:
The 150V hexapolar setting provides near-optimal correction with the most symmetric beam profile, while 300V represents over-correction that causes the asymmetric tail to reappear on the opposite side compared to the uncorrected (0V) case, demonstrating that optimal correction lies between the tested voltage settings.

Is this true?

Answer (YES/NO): NO